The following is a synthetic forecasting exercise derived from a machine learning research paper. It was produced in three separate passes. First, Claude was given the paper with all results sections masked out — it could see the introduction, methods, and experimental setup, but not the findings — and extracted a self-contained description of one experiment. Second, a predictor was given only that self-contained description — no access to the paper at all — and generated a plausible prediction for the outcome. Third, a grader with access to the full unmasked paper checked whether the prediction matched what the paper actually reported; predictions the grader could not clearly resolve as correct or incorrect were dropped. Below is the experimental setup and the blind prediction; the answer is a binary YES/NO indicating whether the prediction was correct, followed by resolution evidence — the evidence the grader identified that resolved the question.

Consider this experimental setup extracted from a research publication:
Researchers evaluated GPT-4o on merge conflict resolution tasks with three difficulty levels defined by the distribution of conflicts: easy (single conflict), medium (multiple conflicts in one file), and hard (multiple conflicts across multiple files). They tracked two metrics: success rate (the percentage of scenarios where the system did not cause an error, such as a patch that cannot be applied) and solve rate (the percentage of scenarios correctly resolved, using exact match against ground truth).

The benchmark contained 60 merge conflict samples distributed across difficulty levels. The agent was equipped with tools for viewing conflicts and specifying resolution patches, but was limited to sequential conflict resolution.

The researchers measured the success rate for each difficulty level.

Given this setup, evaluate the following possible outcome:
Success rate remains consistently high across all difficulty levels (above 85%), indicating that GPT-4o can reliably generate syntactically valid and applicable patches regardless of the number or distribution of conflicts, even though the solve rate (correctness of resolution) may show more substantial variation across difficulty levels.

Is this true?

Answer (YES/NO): NO